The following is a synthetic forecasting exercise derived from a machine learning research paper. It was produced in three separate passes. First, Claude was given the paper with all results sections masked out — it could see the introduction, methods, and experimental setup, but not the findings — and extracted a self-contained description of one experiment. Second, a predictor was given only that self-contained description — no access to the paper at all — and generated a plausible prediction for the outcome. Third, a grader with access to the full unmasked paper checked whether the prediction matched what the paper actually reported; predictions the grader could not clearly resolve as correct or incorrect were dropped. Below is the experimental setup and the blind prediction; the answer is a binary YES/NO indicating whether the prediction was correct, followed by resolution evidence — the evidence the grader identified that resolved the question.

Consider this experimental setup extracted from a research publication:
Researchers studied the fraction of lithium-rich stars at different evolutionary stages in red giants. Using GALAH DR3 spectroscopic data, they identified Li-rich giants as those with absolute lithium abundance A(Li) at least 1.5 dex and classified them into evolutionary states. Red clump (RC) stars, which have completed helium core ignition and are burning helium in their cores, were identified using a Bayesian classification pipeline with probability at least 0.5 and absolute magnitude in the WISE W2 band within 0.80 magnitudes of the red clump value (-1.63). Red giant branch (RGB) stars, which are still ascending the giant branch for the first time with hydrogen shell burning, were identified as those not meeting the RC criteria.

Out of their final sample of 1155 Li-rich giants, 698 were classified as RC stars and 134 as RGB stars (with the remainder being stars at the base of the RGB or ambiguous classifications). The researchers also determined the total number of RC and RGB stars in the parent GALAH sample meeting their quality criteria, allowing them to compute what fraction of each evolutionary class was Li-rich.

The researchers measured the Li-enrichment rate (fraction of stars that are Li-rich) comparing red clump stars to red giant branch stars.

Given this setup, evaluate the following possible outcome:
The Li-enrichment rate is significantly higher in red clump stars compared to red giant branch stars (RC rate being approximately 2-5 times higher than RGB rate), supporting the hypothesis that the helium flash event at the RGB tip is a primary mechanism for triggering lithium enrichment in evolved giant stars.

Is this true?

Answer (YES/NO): YES